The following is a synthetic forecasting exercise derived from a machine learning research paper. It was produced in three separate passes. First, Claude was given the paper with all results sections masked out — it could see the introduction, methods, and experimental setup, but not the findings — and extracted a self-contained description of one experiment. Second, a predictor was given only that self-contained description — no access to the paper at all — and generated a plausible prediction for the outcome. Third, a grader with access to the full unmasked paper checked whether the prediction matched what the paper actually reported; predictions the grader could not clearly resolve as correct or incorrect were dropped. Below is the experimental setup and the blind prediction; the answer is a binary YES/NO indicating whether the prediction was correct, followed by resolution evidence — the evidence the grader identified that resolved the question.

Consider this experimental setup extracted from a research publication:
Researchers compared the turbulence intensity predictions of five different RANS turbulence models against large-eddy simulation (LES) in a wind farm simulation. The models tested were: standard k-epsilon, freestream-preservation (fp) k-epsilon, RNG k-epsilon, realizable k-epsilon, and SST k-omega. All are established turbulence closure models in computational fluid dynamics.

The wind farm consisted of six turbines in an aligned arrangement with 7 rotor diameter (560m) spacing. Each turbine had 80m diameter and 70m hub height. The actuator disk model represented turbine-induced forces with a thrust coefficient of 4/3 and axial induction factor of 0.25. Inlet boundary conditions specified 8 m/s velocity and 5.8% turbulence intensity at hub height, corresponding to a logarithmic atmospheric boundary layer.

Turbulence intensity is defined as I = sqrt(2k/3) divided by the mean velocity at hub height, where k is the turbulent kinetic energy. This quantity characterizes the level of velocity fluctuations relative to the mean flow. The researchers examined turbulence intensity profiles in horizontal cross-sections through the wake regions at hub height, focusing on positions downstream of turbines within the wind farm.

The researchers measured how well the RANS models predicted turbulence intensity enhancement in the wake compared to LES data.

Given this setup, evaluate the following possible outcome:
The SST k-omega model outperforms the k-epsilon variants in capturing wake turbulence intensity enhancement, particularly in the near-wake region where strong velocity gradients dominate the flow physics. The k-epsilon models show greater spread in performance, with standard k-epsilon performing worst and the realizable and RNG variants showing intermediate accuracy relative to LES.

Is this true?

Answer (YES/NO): NO